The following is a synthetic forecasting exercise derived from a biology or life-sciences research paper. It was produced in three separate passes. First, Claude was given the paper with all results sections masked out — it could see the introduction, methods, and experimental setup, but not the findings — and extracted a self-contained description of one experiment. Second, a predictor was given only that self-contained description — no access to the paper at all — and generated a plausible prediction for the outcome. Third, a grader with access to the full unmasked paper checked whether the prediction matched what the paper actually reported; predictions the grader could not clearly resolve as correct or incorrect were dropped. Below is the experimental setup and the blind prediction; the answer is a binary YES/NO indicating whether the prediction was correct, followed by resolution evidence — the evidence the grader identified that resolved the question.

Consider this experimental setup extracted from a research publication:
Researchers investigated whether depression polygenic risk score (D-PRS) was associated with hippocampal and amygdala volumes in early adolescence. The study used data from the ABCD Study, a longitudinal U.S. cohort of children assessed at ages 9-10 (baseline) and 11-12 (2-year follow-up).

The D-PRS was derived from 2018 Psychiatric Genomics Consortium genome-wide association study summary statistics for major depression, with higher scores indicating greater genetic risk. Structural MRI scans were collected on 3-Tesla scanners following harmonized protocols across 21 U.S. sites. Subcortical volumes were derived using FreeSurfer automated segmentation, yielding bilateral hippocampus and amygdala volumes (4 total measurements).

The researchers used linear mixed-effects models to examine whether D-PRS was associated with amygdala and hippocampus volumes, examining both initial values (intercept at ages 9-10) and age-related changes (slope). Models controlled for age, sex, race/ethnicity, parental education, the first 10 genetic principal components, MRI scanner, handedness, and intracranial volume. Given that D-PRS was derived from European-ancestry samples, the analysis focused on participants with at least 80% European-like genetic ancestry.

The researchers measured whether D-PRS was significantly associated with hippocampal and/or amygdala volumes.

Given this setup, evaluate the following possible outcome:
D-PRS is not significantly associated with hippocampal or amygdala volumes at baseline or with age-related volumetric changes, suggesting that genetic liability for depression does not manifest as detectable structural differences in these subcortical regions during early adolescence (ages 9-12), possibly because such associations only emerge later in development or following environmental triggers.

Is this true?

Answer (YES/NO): YES